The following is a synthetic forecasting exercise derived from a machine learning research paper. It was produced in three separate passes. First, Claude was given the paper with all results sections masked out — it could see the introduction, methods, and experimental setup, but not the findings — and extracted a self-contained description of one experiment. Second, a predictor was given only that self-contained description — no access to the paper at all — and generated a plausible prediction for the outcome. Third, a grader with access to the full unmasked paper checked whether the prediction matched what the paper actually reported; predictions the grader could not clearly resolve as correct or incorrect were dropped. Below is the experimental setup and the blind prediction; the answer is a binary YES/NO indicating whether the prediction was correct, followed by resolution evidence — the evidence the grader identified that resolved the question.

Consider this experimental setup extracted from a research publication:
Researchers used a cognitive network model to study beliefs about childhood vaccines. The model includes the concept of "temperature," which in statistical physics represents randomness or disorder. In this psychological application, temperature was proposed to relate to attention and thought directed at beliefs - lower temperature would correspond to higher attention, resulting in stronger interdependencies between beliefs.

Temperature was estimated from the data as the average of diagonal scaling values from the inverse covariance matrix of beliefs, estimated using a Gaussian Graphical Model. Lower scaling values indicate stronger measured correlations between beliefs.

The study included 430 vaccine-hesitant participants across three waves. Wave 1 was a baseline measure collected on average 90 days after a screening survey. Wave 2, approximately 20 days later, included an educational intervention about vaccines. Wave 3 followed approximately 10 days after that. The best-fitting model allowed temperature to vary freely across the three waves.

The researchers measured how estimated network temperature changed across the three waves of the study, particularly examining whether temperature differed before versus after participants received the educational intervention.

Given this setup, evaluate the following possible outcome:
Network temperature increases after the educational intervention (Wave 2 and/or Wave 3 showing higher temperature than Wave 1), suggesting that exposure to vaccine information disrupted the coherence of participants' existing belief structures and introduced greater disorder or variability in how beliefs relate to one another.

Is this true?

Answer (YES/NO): NO